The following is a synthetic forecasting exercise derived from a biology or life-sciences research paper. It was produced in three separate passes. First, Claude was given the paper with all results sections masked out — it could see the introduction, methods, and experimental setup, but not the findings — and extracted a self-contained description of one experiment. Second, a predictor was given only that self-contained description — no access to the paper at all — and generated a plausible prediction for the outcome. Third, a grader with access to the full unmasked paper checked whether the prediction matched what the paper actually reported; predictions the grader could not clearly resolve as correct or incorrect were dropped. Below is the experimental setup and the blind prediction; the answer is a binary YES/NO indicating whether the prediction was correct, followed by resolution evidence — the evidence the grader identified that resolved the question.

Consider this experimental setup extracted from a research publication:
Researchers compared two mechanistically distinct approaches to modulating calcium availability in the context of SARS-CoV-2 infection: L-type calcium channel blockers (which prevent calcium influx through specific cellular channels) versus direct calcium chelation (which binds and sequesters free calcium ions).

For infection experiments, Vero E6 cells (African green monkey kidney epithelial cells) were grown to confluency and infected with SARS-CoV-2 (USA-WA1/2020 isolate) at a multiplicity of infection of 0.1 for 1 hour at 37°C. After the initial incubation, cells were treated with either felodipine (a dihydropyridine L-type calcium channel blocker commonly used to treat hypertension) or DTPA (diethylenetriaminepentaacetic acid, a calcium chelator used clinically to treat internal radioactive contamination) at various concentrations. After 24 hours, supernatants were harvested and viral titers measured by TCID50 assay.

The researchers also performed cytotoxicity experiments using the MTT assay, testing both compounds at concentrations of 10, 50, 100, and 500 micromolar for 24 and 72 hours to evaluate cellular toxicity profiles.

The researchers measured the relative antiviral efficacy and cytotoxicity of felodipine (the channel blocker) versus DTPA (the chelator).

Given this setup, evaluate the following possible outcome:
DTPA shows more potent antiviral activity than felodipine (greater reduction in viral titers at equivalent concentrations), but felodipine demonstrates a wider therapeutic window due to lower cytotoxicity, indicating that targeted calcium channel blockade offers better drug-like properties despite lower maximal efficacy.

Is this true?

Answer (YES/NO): NO